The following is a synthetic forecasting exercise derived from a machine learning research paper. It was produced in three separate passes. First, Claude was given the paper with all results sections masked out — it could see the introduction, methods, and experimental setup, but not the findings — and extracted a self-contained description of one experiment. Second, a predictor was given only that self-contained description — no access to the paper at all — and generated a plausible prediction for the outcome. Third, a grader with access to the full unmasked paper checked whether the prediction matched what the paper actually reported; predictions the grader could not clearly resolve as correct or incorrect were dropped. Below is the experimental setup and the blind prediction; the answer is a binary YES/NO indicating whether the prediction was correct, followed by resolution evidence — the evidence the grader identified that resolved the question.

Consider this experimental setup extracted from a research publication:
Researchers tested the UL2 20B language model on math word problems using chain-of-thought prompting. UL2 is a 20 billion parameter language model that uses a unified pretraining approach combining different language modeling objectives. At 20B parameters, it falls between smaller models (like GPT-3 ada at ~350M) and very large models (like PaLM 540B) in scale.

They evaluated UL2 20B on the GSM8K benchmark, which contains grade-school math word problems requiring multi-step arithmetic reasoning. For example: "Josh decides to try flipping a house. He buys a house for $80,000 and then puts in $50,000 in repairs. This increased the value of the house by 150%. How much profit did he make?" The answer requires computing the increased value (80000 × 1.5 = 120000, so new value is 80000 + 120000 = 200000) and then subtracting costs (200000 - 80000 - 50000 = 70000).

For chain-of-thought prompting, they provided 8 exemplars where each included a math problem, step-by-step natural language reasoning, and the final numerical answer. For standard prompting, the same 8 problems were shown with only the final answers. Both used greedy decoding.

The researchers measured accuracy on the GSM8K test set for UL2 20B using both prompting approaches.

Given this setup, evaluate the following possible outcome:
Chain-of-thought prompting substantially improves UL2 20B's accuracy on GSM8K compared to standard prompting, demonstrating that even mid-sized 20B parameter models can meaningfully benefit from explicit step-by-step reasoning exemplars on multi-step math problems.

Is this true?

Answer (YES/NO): NO